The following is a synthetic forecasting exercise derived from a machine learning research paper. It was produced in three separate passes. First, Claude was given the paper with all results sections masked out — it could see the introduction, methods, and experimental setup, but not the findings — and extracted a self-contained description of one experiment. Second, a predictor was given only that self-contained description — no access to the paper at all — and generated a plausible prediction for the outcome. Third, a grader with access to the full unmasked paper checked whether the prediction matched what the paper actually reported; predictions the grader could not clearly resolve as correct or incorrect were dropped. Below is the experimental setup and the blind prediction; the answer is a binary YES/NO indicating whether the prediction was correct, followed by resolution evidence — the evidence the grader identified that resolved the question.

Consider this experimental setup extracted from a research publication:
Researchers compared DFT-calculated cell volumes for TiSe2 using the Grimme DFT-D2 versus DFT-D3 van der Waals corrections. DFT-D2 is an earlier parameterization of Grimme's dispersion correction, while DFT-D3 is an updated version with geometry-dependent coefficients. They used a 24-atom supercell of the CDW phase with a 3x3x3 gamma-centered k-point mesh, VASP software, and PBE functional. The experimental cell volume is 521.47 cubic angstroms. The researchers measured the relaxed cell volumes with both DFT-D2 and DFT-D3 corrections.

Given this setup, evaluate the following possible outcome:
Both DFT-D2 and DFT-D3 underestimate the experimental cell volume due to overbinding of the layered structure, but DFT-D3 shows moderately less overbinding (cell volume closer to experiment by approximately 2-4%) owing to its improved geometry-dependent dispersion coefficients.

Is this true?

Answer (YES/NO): NO